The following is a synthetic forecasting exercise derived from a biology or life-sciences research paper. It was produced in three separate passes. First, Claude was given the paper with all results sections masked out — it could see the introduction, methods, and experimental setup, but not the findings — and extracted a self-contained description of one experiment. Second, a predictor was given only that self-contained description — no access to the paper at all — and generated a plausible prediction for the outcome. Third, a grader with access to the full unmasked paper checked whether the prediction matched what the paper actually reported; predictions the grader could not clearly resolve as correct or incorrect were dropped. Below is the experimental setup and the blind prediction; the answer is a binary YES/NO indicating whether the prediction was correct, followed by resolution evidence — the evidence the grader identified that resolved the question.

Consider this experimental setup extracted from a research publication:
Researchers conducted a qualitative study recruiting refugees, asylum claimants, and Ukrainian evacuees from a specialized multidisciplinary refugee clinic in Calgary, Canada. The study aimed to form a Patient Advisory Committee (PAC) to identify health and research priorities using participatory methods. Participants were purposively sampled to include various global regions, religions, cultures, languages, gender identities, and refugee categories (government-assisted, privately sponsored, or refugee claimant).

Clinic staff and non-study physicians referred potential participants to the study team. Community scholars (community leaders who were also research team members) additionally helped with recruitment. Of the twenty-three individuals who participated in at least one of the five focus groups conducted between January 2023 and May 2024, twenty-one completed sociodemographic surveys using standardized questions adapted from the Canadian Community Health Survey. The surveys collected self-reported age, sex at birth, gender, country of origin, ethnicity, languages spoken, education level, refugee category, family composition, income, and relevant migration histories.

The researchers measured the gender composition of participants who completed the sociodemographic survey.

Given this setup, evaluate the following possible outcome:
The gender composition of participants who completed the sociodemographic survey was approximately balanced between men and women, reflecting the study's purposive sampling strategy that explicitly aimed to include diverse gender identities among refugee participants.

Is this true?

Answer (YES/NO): NO